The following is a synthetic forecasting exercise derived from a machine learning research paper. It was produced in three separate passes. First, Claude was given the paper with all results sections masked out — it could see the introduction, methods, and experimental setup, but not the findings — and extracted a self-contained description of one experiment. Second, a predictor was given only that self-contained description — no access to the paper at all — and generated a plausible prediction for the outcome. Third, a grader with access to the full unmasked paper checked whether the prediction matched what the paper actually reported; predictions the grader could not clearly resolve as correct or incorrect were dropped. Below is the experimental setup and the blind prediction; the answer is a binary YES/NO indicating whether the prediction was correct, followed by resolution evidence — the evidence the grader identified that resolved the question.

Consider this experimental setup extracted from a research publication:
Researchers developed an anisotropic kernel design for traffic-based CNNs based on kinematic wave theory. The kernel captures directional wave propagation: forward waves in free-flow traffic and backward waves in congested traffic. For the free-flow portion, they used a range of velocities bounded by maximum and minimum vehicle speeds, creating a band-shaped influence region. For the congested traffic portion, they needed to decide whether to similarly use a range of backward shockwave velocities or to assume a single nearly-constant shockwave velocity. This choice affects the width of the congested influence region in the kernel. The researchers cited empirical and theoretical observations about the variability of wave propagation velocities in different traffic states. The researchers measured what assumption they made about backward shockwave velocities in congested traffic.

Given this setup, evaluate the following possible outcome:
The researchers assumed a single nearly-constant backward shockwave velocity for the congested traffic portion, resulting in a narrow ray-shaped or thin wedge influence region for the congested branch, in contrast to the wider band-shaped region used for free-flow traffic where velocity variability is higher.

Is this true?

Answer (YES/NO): YES